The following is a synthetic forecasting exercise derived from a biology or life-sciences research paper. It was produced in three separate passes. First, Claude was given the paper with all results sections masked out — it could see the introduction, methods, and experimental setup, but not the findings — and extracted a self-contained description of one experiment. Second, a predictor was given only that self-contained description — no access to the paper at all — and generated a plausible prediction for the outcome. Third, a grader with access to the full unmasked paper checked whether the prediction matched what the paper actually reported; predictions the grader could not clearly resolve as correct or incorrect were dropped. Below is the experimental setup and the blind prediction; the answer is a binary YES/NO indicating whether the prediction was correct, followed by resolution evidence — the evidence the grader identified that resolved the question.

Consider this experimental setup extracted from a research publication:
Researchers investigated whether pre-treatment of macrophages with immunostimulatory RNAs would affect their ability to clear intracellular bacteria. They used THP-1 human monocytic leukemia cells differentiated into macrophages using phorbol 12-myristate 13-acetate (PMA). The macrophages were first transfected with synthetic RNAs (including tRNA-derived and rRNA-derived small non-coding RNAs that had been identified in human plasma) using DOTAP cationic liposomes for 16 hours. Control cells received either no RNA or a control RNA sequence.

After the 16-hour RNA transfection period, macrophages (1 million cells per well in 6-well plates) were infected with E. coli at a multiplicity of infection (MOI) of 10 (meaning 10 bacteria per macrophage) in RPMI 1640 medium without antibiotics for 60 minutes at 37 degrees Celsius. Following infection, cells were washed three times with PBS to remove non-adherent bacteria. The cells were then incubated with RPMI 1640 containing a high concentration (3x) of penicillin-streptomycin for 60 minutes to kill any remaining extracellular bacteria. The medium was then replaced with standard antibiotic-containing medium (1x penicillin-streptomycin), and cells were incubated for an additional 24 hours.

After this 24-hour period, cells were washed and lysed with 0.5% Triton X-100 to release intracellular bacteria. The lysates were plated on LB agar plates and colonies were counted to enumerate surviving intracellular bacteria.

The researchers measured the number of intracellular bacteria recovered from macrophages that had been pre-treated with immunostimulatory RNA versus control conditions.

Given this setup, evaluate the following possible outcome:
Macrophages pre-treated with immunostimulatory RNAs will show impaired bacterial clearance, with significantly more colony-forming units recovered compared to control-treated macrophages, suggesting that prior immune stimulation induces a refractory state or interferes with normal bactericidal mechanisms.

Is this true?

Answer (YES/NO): NO